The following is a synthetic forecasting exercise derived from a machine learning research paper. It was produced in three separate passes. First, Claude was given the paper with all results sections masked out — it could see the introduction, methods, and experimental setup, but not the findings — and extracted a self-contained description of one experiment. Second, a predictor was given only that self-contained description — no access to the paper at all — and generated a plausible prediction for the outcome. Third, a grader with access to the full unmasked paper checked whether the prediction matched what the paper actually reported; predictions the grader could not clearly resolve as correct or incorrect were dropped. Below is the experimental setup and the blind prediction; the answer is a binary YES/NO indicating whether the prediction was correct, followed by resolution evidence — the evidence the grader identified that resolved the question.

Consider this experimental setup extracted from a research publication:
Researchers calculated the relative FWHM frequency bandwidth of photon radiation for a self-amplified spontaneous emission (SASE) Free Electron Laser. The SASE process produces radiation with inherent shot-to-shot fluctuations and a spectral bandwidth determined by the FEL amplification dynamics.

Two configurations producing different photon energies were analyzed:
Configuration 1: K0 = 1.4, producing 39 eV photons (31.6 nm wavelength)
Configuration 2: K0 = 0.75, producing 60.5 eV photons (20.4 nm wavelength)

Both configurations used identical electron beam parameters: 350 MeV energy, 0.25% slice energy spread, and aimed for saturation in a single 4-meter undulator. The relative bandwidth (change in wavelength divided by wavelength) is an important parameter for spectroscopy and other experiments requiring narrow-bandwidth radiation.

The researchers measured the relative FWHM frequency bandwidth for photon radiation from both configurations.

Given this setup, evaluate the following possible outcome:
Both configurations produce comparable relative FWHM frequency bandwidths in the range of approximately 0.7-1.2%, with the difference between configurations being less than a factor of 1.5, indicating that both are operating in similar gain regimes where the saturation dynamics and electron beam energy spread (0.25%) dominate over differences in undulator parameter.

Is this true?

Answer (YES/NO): NO